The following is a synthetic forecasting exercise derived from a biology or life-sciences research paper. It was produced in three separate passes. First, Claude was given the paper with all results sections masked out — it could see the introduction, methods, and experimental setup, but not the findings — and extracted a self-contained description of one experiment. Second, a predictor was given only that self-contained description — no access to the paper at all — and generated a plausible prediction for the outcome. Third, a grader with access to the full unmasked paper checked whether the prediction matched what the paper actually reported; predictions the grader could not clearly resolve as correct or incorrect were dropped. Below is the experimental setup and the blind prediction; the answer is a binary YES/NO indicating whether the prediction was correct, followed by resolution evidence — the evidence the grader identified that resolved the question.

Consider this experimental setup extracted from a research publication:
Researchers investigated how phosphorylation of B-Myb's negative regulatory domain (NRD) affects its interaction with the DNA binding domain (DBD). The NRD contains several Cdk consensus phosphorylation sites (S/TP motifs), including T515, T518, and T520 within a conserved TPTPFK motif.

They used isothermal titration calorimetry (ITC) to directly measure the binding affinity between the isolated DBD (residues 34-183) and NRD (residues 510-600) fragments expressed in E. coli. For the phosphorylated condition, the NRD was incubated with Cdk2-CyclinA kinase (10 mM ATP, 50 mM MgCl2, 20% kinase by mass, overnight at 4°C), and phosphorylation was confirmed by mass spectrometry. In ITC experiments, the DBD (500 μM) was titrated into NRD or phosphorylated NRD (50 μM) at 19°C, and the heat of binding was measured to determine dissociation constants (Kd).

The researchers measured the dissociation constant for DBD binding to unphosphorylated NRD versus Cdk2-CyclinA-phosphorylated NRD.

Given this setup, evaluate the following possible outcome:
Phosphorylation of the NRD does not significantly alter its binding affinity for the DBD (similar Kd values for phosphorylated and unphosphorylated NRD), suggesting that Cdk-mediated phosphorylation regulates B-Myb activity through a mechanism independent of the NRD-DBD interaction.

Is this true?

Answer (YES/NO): NO